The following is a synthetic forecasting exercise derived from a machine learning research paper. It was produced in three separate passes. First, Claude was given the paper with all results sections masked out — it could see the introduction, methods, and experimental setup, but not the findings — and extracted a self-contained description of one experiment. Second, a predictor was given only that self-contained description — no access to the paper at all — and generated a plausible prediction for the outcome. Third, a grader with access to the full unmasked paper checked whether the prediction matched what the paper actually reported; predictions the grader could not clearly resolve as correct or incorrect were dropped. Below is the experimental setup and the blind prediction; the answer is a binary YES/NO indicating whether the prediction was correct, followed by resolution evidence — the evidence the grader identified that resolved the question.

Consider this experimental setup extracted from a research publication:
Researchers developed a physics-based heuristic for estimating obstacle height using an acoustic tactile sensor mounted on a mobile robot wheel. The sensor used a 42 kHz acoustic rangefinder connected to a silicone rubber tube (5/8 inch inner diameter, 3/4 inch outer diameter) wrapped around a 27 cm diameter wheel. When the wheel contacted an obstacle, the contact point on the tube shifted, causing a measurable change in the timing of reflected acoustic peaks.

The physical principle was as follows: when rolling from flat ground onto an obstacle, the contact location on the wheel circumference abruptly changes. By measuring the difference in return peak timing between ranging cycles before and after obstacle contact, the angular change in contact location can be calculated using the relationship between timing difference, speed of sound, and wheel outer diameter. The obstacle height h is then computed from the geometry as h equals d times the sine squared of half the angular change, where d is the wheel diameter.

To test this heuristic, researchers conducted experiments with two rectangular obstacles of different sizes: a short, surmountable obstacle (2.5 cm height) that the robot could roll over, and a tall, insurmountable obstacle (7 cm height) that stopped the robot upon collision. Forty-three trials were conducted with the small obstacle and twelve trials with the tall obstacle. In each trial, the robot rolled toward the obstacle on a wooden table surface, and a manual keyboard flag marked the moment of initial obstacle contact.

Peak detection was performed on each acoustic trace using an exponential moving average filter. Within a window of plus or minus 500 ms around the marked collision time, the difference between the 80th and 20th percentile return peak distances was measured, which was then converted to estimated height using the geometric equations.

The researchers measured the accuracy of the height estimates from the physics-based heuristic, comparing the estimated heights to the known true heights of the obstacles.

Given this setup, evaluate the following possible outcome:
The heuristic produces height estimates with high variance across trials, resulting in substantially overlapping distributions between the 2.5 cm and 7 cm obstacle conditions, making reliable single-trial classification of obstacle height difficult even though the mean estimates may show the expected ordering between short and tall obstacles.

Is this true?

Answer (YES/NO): YES